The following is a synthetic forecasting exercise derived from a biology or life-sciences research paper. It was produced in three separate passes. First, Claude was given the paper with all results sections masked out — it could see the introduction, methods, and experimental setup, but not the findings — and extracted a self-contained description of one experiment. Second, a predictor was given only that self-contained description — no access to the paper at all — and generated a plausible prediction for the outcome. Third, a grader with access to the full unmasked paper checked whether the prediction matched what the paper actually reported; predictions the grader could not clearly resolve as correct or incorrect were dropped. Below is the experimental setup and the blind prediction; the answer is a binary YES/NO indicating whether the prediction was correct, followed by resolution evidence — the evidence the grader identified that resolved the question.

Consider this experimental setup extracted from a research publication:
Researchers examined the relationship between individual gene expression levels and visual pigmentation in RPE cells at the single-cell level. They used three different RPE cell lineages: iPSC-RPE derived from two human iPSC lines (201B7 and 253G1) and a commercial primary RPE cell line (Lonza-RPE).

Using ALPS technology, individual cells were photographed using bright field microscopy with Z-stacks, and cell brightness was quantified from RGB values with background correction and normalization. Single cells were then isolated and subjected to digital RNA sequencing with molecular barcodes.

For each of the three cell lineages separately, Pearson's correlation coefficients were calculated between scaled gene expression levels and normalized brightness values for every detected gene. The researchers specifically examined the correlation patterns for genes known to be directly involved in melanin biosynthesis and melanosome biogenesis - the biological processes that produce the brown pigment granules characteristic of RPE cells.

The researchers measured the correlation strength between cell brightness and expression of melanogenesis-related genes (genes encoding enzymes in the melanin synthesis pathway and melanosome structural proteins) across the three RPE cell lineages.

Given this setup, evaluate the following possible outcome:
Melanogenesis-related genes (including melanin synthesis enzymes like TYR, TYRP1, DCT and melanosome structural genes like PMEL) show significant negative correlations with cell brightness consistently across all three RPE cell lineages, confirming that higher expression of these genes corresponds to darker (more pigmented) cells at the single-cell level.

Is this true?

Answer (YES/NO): NO